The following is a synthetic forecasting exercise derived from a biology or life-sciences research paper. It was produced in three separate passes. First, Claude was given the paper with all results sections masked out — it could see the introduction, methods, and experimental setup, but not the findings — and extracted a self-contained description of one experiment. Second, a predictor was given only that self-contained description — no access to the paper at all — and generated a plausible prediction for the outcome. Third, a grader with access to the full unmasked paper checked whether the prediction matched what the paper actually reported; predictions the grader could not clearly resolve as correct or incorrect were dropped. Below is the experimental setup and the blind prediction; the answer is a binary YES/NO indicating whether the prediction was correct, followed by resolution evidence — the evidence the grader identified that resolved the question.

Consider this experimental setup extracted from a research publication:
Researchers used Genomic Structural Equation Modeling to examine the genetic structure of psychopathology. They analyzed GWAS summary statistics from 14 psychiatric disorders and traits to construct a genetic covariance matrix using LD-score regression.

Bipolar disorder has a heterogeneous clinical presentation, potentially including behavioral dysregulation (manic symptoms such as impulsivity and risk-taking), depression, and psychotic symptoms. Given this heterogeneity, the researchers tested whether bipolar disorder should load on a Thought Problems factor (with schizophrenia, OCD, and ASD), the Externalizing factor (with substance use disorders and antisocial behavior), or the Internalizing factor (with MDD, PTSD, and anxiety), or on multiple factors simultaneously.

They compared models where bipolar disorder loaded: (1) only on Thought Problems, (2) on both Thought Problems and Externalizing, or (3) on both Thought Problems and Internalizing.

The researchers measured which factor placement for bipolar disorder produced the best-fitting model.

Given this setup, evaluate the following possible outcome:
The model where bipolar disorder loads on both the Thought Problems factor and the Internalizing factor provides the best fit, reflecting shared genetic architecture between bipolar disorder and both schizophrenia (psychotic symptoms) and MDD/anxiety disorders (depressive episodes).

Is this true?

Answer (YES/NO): NO